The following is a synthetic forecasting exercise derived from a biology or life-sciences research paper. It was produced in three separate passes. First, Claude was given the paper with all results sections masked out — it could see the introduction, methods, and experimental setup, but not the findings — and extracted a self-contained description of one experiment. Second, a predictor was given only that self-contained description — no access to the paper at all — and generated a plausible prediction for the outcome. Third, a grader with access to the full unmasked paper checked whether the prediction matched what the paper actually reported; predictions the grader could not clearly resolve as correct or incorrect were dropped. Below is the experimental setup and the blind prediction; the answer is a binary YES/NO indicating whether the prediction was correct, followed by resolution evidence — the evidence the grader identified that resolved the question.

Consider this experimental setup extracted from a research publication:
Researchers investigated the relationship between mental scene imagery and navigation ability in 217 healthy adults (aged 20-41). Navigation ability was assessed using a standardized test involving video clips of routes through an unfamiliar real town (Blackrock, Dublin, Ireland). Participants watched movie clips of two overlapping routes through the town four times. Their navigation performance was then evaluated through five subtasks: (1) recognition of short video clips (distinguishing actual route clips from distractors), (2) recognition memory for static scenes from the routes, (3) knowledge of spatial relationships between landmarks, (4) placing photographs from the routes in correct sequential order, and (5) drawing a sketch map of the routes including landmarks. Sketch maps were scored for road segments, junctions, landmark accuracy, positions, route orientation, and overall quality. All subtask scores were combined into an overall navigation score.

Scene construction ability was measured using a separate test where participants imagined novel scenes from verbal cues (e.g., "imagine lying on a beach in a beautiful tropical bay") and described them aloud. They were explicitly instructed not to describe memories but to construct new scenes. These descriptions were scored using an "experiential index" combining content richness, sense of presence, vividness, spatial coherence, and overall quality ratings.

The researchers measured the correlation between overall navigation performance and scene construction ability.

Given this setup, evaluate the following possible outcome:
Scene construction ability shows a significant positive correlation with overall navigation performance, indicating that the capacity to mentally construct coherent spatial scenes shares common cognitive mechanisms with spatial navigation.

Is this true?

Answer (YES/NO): YES